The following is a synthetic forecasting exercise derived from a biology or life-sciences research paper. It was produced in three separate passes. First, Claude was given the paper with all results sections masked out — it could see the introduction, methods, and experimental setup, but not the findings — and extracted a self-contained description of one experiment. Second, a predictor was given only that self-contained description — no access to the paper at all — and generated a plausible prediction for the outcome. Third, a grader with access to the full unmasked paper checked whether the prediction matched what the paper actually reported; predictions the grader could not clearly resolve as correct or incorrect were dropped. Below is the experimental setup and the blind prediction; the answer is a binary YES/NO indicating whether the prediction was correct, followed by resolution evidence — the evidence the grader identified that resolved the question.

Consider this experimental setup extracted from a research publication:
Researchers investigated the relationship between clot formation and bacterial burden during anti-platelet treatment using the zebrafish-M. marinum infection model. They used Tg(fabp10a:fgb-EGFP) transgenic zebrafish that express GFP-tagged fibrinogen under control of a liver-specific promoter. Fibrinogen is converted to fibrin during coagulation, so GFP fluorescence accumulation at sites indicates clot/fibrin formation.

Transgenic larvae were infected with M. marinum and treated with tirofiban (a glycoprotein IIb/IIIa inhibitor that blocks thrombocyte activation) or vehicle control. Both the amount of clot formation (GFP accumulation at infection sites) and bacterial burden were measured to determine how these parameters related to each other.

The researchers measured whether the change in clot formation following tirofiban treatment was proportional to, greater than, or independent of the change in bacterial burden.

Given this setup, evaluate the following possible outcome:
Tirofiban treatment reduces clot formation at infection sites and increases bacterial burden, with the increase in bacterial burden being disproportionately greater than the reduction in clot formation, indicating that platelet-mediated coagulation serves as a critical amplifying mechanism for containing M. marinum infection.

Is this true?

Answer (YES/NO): NO